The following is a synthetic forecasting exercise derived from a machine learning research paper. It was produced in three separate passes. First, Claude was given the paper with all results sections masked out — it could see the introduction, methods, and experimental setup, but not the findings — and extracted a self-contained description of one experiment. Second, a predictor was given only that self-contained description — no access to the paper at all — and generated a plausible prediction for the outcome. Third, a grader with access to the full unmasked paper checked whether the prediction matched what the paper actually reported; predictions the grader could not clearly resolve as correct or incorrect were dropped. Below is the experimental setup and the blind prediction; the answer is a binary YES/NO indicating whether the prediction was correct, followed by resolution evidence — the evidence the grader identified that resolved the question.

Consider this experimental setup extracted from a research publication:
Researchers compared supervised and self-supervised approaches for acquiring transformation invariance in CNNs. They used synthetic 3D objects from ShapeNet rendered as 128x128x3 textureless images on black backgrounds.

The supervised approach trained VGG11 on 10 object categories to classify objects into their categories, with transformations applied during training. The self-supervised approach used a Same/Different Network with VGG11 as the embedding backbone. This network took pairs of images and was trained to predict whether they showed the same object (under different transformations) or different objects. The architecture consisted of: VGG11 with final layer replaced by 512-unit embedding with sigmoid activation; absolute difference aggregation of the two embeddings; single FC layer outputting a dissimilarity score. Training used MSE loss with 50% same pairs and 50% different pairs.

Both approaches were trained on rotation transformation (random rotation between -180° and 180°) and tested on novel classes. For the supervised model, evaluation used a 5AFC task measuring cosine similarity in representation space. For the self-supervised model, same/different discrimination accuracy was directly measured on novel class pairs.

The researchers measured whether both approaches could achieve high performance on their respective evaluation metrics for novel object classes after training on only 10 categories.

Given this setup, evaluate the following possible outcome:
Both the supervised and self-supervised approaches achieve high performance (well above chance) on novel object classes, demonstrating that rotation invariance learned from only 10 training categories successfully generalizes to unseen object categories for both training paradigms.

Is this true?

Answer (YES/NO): YES